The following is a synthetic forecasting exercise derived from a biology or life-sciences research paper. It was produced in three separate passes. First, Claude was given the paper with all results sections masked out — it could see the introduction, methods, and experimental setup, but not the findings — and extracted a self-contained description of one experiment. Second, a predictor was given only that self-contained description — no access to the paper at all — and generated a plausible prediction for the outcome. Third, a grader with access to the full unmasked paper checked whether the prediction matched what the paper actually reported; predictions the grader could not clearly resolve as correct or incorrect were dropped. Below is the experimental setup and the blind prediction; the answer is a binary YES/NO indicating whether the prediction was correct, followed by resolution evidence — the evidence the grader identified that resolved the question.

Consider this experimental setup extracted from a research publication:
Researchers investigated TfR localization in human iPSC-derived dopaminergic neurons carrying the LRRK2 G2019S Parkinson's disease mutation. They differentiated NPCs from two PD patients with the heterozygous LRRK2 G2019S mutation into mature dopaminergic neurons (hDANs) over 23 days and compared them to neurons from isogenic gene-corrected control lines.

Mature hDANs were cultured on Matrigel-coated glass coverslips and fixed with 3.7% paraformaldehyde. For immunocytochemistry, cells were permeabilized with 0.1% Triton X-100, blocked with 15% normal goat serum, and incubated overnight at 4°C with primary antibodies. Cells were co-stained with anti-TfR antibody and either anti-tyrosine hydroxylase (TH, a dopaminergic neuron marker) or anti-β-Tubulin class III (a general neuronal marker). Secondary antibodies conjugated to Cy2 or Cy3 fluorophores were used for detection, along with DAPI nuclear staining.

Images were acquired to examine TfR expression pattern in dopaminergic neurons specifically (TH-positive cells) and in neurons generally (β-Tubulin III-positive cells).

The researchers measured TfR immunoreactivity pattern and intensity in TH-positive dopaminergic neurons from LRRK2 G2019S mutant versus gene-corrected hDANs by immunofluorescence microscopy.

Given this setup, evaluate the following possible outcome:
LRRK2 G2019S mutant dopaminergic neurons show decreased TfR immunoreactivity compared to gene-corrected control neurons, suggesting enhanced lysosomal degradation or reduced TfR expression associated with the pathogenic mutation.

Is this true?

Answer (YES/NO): NO